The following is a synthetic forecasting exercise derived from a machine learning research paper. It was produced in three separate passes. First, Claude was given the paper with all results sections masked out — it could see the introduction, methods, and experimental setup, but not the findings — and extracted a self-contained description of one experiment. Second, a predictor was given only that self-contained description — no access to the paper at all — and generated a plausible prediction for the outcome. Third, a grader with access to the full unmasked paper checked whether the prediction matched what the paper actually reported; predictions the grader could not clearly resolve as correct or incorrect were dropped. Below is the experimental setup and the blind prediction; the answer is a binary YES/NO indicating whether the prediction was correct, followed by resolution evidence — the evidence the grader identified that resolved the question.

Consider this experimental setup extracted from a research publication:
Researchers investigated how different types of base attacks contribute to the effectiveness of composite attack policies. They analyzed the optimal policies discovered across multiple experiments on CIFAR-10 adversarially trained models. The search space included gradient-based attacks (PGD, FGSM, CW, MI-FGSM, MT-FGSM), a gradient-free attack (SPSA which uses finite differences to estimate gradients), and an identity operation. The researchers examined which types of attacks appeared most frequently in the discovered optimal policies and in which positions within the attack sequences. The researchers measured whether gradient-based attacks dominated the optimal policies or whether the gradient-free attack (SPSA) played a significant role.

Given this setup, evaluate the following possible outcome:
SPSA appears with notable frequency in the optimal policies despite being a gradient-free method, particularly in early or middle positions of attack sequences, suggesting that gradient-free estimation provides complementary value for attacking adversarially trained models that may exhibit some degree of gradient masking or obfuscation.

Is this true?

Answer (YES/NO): NO